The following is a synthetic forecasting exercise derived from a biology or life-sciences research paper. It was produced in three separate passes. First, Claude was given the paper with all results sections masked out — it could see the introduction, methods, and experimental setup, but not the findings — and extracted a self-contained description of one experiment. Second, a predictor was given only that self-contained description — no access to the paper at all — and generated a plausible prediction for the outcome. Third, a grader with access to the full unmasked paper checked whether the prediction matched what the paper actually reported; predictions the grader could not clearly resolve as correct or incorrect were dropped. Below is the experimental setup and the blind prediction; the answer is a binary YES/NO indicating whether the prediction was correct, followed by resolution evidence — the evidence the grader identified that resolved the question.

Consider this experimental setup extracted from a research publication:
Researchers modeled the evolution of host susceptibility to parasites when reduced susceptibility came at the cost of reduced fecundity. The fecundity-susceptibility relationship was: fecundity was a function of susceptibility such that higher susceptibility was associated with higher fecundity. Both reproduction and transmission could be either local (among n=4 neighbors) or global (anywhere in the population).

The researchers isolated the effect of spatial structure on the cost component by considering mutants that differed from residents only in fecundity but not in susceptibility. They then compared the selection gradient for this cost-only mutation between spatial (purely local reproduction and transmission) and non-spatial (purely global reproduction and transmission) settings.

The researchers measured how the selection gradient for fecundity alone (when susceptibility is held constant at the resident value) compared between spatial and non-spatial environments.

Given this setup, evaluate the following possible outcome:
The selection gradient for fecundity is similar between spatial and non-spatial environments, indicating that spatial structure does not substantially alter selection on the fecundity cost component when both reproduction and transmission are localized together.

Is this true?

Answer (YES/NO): NO